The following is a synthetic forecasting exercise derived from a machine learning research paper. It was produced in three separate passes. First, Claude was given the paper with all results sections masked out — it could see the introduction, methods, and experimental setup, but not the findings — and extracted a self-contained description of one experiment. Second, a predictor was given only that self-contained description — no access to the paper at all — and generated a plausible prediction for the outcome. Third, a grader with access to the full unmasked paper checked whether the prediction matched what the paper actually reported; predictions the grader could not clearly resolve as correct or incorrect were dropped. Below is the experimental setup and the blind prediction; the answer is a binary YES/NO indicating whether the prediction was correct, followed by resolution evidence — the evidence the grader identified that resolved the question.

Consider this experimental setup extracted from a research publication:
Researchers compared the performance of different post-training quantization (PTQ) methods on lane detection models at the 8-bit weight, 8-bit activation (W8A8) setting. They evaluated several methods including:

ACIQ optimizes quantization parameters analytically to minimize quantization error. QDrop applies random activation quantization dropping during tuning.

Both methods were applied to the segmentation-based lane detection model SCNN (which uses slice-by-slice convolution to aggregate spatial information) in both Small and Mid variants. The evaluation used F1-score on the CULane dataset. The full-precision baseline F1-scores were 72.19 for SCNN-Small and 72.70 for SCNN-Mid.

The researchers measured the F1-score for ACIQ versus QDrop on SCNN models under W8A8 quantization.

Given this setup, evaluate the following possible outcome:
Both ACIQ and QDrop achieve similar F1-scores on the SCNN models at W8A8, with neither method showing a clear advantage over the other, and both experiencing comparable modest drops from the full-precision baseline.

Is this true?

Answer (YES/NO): YES